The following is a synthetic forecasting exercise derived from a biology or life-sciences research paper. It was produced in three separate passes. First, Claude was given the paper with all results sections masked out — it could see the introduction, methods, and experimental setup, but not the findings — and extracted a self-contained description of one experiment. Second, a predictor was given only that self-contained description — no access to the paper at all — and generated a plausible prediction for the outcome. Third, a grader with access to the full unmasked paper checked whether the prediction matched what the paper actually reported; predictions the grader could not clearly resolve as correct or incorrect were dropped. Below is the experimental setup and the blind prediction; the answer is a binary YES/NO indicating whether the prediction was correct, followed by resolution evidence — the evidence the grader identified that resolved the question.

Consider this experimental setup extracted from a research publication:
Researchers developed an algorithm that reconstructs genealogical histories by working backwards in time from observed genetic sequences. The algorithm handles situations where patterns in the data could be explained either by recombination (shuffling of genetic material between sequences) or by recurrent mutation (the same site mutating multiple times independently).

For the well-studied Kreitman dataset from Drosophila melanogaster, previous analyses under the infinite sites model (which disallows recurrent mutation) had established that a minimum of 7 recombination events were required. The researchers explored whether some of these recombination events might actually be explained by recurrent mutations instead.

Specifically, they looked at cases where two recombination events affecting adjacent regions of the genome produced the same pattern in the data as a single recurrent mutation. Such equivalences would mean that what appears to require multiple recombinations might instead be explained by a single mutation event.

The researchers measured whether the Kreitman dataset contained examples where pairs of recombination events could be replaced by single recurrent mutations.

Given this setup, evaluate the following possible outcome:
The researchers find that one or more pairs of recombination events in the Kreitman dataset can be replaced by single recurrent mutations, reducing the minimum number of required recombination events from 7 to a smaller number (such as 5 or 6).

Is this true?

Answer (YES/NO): YES